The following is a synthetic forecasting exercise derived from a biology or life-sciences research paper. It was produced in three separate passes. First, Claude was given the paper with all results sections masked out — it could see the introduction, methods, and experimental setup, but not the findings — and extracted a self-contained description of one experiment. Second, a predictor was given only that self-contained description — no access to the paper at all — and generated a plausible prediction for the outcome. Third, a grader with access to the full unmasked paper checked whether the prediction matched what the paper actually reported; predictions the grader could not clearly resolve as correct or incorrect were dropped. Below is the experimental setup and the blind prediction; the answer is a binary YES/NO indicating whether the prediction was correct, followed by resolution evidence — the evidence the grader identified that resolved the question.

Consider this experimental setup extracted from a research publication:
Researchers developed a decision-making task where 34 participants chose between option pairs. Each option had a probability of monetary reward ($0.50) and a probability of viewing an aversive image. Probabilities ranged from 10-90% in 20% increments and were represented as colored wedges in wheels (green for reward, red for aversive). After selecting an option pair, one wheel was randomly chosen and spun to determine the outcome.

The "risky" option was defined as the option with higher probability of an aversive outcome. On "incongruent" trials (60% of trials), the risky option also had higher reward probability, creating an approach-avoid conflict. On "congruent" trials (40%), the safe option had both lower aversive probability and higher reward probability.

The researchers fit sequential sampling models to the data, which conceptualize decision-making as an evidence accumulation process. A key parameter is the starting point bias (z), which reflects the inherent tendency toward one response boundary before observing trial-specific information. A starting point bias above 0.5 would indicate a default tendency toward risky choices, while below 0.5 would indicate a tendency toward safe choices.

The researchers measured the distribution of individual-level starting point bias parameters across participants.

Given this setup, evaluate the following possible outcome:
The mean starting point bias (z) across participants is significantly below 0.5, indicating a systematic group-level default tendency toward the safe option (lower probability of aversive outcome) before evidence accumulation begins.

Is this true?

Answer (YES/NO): NO